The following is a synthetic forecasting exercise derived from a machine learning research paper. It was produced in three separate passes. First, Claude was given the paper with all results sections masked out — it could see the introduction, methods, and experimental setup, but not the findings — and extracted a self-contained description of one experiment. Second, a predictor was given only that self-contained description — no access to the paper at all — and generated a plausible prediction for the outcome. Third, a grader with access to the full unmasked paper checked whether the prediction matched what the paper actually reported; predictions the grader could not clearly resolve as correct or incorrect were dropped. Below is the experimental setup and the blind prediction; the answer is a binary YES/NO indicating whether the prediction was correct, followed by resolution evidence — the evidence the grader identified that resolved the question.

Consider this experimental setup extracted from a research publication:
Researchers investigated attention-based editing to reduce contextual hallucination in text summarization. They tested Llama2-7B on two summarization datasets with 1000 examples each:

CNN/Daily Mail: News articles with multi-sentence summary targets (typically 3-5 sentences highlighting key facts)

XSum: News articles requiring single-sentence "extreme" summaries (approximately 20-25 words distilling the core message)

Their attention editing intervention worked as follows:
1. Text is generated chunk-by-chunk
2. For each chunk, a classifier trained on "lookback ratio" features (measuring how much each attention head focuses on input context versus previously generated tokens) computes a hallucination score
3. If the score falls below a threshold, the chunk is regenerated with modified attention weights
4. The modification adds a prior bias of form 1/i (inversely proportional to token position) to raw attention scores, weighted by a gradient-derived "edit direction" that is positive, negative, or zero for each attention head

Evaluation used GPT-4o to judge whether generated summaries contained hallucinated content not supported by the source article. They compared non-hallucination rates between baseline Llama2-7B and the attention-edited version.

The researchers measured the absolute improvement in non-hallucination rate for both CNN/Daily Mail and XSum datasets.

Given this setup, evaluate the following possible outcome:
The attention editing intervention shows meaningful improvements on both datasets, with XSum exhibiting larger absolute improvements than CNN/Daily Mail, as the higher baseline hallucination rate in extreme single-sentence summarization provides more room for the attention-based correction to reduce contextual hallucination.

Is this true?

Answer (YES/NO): NO